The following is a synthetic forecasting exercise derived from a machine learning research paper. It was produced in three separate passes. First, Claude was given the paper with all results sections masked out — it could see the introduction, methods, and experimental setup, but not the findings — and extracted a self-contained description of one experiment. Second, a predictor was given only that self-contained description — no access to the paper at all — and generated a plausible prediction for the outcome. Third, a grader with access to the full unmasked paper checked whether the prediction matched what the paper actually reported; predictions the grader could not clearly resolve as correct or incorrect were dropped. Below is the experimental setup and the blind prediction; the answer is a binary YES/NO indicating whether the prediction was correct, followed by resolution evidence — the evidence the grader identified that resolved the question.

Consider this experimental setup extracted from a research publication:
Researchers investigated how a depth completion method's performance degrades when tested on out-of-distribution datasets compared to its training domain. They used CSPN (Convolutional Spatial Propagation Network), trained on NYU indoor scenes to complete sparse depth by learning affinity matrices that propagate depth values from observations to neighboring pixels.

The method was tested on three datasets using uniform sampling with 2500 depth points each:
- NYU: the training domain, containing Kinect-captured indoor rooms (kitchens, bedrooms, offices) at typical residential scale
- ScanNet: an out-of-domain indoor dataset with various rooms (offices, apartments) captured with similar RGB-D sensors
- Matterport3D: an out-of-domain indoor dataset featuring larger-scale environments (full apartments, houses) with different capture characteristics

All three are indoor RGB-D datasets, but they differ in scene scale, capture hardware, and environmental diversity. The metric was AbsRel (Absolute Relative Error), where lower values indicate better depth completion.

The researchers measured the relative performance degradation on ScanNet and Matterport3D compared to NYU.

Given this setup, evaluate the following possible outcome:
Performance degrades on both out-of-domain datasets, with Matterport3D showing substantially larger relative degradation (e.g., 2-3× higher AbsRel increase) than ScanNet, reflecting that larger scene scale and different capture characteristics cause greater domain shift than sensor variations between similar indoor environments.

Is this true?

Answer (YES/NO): NO